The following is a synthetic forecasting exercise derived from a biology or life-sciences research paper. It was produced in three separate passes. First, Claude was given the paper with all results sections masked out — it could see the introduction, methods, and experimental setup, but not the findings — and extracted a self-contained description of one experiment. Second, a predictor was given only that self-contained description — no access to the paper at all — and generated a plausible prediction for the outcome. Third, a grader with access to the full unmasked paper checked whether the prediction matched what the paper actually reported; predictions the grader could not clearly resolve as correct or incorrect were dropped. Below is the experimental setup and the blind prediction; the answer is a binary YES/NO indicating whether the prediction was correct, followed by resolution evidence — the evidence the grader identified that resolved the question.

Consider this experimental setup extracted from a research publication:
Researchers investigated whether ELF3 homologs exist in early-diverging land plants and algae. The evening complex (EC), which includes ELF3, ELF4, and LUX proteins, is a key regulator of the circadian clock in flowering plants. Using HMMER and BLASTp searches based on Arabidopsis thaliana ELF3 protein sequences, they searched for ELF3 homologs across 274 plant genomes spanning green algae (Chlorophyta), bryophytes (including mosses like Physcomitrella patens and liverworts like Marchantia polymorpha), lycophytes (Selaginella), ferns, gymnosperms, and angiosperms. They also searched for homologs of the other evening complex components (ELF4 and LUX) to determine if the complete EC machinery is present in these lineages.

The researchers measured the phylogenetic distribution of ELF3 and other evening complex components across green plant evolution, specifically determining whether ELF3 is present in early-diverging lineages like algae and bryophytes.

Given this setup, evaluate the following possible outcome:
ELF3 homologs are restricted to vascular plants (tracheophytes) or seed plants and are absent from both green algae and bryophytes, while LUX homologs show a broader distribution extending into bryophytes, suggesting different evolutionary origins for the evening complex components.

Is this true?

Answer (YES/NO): NO